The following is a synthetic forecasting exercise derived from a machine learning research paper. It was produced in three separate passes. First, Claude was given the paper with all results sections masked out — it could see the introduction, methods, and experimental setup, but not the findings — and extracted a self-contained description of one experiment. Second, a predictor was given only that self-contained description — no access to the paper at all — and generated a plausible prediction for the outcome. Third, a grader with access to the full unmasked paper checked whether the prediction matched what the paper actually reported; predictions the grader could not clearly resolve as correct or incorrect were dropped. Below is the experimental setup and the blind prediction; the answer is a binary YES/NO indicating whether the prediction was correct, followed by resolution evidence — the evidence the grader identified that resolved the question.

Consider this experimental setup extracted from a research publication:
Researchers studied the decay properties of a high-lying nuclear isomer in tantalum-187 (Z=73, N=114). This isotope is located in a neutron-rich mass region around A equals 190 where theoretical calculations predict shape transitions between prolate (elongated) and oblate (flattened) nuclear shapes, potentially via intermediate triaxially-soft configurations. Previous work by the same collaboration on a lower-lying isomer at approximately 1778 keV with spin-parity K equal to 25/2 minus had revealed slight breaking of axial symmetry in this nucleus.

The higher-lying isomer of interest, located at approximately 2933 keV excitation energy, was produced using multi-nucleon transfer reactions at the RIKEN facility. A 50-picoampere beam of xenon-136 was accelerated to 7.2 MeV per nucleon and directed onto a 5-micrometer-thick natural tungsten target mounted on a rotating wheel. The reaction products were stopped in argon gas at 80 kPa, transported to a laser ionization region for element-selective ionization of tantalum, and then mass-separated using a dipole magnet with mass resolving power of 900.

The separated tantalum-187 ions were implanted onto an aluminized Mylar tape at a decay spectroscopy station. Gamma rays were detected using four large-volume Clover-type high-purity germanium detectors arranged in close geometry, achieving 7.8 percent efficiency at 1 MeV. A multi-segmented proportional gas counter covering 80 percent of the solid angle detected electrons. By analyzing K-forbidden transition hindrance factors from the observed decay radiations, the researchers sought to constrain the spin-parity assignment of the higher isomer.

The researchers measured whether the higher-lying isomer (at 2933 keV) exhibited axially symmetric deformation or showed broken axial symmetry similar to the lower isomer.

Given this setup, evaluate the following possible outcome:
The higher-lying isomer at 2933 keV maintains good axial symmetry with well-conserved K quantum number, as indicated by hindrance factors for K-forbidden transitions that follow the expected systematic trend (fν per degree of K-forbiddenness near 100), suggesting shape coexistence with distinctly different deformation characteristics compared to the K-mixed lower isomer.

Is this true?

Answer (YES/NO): NO